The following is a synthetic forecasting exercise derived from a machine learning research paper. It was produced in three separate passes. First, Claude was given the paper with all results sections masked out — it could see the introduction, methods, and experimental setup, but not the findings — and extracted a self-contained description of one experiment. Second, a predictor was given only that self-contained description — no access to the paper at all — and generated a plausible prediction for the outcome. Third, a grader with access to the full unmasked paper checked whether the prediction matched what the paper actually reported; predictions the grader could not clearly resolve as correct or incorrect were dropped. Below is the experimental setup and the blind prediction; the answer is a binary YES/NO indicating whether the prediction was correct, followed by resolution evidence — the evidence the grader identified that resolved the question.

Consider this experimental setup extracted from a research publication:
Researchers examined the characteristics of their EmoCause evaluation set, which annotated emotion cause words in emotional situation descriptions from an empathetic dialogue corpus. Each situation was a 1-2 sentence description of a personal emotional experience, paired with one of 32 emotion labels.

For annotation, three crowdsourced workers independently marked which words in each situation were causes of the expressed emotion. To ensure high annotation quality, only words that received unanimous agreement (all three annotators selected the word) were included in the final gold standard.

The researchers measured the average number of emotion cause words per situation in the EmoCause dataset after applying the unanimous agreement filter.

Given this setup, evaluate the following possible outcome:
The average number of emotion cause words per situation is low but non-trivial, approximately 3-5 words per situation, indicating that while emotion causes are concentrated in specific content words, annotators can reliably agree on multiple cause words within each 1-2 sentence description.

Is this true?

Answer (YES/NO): NO